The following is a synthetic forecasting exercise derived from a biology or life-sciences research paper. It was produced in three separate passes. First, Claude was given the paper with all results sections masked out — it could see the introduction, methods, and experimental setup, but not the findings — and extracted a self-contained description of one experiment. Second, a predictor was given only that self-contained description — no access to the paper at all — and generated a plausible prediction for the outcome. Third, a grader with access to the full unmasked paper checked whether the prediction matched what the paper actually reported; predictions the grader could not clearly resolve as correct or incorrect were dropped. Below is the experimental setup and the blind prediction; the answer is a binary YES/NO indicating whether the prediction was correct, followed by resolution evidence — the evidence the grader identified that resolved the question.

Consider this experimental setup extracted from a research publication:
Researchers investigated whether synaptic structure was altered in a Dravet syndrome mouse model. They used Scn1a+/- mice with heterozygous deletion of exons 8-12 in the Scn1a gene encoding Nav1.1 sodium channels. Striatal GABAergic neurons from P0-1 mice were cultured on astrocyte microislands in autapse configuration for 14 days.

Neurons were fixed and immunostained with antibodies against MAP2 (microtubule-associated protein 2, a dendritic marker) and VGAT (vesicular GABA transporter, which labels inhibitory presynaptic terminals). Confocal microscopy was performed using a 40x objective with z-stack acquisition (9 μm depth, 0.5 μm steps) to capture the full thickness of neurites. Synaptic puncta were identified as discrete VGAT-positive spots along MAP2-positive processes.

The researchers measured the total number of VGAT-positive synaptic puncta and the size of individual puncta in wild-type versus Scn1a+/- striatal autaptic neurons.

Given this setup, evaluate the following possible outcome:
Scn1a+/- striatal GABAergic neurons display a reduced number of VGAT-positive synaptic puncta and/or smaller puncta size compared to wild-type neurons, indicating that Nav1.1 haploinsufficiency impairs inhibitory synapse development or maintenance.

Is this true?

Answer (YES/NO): YES